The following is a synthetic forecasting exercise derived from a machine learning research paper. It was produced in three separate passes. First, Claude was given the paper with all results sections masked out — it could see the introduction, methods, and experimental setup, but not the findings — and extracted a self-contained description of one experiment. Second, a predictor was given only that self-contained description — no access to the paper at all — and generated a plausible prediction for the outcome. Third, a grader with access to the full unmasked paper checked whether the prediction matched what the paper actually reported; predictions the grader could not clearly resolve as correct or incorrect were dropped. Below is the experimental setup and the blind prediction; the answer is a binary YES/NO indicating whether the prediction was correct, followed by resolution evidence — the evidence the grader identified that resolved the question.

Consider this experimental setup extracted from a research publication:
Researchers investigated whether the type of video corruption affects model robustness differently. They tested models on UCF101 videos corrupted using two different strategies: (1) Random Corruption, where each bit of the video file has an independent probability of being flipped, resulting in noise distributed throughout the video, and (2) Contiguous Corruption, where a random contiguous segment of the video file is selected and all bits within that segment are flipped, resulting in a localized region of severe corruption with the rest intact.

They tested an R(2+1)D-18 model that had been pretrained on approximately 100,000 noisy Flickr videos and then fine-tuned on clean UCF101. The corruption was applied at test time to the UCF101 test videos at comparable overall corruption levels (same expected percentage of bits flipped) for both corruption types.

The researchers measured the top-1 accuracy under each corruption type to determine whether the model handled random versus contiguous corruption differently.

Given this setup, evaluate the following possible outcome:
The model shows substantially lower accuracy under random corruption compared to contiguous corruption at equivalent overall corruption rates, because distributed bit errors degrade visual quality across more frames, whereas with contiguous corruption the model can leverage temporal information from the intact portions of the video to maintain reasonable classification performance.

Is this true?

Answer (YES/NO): YES